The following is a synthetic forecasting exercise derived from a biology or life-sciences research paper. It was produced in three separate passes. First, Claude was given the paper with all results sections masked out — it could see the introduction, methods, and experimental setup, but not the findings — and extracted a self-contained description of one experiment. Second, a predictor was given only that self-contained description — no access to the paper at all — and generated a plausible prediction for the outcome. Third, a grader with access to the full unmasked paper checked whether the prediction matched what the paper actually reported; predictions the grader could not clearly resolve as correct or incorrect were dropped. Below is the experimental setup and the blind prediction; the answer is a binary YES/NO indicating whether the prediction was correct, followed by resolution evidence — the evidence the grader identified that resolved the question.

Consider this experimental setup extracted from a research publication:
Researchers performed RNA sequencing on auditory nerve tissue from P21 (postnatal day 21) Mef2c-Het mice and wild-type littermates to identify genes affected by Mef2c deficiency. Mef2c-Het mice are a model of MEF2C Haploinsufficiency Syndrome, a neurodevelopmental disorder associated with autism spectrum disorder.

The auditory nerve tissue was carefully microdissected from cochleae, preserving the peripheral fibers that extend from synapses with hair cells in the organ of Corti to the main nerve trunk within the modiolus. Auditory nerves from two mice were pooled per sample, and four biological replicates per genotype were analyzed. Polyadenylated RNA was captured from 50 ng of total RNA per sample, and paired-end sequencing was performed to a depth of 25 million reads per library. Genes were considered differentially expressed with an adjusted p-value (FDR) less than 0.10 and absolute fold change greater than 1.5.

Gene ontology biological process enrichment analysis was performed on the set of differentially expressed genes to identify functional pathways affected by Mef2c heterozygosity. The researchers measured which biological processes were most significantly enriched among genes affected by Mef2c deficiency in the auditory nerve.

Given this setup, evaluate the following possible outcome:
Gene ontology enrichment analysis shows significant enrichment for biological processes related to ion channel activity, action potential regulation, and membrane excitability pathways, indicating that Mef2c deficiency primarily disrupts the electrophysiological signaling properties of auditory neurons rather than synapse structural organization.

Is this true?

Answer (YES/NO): NO